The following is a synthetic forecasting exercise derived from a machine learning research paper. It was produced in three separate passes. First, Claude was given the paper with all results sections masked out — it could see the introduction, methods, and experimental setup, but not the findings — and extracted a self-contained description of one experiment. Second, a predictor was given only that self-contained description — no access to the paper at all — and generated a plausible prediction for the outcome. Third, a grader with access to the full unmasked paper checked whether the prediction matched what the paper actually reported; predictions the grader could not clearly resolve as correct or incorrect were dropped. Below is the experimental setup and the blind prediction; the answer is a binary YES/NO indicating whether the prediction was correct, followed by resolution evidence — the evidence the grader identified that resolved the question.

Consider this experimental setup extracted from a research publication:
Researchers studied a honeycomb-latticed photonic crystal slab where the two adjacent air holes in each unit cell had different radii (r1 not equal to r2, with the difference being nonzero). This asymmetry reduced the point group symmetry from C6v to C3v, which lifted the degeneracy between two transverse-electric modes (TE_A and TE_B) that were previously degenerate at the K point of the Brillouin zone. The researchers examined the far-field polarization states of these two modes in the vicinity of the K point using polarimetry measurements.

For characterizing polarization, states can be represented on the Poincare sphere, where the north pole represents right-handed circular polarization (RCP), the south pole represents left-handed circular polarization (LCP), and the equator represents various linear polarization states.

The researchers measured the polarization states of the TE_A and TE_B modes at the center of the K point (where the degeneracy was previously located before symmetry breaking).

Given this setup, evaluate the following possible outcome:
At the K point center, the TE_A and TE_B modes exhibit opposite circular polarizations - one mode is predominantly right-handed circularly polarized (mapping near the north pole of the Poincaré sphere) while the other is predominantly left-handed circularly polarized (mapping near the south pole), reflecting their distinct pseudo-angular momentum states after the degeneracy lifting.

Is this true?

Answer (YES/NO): YES